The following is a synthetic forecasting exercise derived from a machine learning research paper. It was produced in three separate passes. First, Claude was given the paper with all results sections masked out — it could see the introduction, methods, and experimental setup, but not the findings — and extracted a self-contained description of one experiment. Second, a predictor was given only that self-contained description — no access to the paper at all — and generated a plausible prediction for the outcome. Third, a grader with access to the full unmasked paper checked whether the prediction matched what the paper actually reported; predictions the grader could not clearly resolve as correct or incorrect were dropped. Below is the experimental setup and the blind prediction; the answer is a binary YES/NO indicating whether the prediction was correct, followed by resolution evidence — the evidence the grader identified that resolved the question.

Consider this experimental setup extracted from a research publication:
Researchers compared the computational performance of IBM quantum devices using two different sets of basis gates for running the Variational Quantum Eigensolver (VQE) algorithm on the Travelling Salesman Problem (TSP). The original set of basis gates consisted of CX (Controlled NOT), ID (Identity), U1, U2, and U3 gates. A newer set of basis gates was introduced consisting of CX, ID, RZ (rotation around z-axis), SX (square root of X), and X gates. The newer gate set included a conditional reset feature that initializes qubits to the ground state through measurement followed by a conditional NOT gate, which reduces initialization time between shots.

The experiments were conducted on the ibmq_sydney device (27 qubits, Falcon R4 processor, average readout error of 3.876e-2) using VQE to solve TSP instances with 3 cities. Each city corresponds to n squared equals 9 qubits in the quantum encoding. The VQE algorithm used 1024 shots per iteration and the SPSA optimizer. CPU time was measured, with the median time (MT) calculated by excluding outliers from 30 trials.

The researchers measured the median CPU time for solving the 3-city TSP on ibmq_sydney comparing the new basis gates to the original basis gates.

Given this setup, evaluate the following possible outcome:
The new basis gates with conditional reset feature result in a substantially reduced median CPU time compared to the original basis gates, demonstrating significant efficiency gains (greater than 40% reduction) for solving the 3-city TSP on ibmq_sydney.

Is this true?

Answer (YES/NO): NO